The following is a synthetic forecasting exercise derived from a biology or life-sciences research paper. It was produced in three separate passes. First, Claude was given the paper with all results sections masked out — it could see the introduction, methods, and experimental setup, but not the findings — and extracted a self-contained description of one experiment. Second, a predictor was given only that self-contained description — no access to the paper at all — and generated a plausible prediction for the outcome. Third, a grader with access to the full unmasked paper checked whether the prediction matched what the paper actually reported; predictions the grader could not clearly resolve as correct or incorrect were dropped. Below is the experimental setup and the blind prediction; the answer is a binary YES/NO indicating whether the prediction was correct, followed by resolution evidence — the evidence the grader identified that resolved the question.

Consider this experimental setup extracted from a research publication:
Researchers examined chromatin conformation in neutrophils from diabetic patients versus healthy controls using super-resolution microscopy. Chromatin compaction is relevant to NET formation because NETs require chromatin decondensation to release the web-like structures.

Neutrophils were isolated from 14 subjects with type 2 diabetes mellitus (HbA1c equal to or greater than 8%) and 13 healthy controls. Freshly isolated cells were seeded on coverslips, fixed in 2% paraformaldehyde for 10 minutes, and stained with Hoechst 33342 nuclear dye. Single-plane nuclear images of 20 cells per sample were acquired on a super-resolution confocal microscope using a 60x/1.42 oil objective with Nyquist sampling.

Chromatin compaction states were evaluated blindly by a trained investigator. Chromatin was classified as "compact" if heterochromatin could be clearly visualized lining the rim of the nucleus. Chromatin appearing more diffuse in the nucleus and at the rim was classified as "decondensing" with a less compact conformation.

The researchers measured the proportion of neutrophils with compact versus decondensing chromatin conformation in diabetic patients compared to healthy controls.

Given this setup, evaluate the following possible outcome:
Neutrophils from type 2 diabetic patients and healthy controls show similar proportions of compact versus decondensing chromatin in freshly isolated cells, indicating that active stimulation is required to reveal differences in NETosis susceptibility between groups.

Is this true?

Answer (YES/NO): NO